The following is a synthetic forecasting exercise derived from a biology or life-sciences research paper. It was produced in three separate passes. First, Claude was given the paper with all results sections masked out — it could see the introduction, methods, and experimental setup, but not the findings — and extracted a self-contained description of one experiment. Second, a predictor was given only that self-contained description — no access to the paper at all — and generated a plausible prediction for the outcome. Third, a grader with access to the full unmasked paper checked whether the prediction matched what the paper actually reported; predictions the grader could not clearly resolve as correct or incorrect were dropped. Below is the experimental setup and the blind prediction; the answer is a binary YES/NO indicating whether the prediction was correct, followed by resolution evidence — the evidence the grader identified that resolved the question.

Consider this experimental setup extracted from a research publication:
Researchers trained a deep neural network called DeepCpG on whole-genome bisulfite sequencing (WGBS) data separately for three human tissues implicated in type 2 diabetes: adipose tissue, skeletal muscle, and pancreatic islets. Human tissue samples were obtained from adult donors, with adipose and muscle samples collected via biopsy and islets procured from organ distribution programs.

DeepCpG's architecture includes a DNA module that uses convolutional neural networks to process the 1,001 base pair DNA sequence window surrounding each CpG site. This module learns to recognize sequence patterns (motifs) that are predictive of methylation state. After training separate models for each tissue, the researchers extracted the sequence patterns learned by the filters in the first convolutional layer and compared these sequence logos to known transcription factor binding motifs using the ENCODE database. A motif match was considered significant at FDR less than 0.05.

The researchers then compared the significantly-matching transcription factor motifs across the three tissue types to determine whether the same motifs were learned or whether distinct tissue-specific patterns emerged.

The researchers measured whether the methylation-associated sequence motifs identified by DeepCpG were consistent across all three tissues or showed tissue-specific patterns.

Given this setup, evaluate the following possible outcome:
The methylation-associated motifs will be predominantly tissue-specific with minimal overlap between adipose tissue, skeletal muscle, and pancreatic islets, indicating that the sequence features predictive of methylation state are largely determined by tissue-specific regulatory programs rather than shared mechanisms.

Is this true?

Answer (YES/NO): NO